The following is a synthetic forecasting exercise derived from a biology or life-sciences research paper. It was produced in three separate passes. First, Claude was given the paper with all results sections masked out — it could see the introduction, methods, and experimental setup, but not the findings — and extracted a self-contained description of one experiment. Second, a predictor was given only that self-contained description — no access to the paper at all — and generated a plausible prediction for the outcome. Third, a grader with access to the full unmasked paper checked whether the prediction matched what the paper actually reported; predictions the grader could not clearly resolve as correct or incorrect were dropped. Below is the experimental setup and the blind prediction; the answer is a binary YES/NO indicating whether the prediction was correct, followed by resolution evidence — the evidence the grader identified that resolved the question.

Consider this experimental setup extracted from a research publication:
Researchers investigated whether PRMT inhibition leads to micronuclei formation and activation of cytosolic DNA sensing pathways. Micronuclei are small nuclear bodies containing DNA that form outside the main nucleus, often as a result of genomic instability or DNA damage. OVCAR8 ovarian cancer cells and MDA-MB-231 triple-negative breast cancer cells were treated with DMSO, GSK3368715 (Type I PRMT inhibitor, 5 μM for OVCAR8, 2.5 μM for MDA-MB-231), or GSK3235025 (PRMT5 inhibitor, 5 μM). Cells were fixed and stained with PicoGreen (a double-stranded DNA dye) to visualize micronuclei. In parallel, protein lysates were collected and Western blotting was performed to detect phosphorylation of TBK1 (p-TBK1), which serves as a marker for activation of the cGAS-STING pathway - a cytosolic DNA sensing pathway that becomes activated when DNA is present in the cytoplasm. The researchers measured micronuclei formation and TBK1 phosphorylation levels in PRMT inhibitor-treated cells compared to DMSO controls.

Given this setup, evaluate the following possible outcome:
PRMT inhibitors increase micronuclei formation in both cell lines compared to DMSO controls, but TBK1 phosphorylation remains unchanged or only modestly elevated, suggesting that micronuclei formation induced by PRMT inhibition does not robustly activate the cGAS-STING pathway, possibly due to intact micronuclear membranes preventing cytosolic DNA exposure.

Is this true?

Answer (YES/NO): NO